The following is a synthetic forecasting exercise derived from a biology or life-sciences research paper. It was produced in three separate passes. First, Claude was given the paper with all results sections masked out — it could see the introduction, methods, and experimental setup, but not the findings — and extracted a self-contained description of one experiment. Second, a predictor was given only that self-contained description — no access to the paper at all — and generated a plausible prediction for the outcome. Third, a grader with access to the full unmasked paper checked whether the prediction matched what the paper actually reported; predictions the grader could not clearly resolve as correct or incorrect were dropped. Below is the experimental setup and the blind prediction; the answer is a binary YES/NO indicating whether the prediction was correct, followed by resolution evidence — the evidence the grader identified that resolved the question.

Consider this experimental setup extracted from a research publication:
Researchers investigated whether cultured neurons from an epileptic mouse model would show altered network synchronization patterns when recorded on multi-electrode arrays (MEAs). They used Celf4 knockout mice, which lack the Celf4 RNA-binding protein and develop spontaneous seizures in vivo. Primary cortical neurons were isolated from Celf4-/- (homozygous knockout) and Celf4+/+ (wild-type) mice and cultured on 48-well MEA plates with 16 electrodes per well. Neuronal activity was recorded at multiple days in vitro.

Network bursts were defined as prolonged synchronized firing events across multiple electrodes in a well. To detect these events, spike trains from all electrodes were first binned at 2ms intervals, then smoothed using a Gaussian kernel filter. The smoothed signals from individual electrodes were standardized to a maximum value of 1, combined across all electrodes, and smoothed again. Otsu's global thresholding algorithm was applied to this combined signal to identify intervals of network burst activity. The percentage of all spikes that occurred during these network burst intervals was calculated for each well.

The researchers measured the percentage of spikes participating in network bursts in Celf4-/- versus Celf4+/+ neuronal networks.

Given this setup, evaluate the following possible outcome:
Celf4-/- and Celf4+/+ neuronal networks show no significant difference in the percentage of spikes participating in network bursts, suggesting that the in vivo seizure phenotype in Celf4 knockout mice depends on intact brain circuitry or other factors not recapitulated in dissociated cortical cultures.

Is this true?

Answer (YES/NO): NO